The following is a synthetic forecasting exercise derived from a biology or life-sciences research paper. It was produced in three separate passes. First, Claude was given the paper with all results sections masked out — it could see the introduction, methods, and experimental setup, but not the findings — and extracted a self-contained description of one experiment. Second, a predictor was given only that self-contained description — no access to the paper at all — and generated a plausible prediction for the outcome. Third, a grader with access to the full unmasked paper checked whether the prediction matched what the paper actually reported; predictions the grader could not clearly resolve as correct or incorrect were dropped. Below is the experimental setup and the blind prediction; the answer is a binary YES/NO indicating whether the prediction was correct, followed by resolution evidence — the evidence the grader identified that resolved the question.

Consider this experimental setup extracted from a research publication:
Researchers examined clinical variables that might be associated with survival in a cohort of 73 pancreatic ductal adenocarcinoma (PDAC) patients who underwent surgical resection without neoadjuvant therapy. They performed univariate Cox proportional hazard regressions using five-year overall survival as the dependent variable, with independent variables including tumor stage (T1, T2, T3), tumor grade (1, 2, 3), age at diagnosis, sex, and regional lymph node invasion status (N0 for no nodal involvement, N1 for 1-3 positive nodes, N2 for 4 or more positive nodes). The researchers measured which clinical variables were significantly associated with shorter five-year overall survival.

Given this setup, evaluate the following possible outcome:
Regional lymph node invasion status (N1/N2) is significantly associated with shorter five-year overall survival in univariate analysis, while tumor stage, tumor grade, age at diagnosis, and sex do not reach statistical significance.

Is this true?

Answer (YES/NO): YES